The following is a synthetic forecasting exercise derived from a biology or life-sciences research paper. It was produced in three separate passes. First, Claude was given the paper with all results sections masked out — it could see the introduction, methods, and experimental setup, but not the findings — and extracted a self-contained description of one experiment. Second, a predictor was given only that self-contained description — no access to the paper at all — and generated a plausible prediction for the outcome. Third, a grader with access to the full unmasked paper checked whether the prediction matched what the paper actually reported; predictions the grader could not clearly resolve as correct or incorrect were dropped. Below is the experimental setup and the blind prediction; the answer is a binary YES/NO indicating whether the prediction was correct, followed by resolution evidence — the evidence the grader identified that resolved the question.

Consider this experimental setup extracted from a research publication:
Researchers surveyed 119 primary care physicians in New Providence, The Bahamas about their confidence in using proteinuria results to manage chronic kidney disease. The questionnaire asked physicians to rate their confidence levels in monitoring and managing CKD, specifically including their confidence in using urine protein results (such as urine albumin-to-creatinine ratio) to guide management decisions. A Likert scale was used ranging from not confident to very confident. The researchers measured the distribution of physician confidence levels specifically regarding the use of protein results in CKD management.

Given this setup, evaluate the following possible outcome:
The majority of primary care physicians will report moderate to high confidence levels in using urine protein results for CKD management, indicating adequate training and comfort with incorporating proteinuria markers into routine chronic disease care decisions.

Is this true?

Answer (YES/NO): NO